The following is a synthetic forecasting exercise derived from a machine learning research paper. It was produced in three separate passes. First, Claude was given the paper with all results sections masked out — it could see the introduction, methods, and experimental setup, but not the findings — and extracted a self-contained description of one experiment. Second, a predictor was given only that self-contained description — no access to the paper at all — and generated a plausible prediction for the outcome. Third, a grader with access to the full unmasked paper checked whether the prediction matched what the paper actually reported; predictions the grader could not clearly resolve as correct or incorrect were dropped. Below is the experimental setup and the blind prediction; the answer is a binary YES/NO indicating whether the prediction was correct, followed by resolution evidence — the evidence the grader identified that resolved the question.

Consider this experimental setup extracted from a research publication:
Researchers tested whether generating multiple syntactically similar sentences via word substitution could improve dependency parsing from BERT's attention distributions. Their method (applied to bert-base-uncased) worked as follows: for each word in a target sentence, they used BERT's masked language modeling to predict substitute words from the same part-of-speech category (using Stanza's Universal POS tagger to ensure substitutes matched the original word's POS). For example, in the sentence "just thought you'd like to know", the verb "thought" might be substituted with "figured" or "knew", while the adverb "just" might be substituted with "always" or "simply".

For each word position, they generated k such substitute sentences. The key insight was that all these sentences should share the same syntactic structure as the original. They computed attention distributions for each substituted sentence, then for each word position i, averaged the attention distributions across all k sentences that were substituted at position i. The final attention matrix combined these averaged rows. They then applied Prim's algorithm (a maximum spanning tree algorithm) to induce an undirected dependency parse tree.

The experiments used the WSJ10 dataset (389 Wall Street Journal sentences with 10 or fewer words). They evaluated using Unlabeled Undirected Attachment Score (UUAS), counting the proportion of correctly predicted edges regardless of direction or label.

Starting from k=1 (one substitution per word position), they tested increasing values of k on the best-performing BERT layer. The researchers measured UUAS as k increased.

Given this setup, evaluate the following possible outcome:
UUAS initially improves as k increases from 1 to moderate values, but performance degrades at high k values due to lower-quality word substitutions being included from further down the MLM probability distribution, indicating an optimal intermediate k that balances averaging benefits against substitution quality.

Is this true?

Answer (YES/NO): NO